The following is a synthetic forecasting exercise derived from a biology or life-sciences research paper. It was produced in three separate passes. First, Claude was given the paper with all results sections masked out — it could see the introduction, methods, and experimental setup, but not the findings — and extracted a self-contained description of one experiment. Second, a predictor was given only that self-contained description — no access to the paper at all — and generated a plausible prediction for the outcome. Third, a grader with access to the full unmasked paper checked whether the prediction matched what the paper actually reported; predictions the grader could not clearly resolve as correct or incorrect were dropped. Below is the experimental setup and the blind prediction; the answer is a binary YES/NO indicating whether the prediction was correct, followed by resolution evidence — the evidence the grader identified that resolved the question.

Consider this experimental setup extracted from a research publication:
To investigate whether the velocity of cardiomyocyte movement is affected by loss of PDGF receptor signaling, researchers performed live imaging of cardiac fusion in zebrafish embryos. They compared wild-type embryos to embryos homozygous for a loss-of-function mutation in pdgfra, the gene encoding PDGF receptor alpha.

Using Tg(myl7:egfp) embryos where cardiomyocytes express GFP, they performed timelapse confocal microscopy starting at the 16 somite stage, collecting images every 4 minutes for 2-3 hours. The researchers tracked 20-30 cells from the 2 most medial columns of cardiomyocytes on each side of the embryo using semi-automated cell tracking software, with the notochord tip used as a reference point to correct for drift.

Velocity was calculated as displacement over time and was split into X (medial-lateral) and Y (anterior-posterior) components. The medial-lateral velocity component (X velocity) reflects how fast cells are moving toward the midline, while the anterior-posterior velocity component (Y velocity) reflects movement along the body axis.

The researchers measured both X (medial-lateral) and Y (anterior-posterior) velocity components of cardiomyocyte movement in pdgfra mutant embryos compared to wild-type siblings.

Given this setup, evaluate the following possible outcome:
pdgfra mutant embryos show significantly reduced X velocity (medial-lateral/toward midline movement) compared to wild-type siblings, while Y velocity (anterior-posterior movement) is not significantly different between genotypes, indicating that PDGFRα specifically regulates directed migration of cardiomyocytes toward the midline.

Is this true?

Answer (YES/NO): YES